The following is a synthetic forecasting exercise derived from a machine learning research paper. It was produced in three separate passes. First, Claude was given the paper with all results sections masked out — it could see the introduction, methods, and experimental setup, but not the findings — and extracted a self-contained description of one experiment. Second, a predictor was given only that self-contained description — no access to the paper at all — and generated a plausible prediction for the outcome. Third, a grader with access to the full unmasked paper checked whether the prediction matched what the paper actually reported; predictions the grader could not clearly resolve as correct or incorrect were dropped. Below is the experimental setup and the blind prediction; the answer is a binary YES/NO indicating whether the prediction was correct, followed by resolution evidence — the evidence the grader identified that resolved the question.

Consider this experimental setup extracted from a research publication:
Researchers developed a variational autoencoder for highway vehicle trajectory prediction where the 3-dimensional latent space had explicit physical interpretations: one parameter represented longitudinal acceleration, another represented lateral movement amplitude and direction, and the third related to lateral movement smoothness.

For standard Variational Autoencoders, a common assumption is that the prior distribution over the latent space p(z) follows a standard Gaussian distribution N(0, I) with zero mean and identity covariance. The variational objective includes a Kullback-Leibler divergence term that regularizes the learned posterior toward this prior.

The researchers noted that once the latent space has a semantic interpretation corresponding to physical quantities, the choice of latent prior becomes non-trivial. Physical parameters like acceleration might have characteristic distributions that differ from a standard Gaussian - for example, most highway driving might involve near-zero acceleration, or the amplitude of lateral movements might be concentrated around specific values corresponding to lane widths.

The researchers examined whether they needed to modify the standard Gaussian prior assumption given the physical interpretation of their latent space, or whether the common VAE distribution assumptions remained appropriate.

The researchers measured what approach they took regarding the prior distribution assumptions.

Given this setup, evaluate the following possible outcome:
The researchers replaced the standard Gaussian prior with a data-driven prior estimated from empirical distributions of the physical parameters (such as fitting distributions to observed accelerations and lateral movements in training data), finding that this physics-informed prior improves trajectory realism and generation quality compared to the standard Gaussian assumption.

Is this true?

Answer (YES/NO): NO